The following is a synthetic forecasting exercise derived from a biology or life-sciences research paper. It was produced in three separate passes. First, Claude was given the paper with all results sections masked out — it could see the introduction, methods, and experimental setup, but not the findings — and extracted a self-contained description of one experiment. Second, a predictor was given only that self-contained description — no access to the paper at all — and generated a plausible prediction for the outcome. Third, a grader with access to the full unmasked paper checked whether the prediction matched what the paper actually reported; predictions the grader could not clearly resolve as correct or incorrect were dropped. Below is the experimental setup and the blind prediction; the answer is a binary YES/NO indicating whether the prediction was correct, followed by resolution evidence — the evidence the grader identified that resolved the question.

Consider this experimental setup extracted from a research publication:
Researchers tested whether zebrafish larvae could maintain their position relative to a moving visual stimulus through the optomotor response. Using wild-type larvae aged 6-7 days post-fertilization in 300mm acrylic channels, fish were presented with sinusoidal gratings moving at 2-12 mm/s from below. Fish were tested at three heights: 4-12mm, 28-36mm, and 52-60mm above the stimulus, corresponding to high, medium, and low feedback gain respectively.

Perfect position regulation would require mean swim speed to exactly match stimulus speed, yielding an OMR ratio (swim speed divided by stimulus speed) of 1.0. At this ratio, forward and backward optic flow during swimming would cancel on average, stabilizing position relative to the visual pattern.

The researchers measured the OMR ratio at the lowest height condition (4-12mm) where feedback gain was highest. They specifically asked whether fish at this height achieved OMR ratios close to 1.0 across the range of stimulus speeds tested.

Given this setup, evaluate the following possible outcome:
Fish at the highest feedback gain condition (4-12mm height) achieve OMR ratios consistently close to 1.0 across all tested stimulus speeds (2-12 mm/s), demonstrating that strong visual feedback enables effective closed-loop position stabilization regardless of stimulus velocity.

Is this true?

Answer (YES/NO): NO